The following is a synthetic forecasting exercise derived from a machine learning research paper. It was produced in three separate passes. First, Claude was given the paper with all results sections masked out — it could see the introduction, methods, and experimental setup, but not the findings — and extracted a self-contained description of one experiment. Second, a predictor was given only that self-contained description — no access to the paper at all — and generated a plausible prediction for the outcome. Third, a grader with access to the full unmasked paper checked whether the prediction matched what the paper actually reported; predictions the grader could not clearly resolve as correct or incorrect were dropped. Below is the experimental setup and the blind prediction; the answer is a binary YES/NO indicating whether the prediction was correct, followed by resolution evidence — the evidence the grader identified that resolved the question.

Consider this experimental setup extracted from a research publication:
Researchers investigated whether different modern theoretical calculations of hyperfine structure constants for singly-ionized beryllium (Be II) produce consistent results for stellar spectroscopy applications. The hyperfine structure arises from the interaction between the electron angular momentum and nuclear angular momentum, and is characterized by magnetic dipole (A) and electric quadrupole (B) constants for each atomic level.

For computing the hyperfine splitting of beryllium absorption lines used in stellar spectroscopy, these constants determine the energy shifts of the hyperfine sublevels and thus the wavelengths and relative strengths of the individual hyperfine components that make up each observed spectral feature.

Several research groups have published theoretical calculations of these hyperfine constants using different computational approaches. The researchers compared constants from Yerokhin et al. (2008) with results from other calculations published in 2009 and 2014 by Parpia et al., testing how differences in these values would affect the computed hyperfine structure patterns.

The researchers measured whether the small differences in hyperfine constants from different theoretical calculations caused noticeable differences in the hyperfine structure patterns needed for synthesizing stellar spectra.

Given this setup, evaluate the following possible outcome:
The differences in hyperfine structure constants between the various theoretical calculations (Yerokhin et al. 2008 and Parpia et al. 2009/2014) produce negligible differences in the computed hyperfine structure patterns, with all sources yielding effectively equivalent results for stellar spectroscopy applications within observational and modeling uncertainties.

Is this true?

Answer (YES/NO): YES